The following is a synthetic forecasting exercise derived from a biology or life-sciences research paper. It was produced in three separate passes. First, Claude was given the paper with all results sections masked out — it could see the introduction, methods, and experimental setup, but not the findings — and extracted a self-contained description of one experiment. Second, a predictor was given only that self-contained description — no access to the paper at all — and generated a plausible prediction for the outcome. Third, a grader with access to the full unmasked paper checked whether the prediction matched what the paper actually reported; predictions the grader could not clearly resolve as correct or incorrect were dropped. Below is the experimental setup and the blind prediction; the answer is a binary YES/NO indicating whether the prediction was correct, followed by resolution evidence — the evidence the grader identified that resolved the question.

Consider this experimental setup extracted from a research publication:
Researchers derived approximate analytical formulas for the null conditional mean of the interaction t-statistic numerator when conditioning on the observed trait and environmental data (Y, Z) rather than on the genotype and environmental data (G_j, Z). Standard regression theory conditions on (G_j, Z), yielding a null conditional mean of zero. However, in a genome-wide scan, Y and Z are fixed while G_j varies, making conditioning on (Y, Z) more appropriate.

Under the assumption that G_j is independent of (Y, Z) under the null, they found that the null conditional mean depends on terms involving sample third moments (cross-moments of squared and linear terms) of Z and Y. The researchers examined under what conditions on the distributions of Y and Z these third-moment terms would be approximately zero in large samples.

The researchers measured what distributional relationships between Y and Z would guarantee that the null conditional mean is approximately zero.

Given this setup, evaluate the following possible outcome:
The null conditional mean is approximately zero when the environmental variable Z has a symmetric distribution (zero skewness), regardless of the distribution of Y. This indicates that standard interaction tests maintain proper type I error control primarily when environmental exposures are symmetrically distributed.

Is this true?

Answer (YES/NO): NO